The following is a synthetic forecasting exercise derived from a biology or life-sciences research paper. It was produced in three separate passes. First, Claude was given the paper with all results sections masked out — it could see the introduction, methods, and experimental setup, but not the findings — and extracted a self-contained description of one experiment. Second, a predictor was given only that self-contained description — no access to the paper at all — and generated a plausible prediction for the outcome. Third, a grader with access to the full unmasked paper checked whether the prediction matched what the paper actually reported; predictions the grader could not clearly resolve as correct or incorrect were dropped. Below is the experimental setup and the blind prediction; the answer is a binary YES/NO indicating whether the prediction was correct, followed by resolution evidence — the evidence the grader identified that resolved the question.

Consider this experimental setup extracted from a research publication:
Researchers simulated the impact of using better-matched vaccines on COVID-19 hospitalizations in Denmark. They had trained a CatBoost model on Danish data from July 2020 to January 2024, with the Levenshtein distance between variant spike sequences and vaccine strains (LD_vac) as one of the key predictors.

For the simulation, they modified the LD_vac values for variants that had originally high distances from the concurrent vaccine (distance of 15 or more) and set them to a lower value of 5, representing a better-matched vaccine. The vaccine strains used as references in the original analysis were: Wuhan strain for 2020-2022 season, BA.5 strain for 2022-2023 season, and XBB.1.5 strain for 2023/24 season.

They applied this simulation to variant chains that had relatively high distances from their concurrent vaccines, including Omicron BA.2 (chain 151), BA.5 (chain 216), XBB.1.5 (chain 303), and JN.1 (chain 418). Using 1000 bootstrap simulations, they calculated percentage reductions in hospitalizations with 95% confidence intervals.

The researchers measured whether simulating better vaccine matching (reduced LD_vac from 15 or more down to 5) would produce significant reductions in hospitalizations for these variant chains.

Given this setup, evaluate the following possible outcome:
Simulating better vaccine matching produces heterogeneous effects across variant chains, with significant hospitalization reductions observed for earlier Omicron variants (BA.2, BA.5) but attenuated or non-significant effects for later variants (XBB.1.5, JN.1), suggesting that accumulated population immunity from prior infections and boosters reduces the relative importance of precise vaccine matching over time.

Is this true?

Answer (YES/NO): NO